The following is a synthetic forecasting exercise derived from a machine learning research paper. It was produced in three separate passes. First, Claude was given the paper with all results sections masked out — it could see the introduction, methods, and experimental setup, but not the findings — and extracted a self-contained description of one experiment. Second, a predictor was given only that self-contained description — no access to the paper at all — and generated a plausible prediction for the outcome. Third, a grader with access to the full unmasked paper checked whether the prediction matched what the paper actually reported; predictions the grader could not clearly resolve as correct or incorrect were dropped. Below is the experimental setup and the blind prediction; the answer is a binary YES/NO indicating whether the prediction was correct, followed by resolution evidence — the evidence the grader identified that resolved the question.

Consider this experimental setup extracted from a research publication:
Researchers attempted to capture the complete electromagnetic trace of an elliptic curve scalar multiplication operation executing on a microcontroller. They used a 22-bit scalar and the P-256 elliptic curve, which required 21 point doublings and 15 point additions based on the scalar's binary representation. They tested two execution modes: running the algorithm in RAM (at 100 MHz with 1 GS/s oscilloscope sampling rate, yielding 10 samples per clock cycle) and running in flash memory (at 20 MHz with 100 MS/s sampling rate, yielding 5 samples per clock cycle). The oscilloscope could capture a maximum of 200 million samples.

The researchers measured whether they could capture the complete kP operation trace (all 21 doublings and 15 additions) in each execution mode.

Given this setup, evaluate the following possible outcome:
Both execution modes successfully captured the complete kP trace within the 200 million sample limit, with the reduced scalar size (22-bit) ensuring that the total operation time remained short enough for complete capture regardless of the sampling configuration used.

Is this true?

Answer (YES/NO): NO